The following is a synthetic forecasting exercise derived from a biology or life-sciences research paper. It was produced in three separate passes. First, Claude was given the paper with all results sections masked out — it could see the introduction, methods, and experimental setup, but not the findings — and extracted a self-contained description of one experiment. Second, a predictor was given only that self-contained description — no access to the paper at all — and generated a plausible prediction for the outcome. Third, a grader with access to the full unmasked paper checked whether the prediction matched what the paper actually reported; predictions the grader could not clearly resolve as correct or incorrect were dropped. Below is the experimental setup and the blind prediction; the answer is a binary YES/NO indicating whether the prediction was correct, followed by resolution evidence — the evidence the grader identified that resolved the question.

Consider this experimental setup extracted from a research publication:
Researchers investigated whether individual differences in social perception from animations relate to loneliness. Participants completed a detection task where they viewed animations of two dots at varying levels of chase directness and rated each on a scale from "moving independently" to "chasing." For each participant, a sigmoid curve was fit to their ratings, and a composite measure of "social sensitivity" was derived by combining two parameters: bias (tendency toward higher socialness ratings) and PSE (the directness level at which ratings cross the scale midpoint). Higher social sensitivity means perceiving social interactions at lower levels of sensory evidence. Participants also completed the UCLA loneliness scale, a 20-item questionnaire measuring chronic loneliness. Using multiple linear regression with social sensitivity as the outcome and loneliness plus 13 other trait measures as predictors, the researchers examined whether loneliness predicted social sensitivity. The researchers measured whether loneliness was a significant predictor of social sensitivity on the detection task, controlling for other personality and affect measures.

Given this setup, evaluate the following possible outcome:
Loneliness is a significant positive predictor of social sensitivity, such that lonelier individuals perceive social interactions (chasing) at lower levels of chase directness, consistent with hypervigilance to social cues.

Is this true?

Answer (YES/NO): NO